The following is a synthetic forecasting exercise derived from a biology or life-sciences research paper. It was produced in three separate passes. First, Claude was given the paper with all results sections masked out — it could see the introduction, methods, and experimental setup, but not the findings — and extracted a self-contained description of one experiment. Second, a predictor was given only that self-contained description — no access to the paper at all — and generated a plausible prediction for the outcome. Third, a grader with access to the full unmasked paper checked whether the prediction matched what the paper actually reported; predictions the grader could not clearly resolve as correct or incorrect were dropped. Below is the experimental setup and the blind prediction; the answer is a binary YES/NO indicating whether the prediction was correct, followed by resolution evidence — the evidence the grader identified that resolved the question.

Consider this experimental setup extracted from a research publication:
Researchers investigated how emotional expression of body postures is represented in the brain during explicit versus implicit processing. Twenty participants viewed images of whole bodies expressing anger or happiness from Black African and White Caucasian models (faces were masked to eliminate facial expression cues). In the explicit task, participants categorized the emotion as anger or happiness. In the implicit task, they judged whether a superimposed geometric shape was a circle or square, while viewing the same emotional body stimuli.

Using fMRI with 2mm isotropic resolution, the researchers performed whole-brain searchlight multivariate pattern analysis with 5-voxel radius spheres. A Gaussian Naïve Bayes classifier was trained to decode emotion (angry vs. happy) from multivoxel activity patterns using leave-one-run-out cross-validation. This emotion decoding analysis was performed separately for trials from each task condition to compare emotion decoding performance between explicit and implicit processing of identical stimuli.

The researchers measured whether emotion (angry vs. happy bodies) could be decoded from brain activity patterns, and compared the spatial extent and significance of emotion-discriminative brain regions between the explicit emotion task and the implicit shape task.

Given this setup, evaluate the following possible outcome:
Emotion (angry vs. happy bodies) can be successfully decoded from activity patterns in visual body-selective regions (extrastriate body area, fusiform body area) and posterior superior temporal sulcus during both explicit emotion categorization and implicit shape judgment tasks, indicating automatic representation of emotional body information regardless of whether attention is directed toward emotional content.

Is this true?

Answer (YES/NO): NO